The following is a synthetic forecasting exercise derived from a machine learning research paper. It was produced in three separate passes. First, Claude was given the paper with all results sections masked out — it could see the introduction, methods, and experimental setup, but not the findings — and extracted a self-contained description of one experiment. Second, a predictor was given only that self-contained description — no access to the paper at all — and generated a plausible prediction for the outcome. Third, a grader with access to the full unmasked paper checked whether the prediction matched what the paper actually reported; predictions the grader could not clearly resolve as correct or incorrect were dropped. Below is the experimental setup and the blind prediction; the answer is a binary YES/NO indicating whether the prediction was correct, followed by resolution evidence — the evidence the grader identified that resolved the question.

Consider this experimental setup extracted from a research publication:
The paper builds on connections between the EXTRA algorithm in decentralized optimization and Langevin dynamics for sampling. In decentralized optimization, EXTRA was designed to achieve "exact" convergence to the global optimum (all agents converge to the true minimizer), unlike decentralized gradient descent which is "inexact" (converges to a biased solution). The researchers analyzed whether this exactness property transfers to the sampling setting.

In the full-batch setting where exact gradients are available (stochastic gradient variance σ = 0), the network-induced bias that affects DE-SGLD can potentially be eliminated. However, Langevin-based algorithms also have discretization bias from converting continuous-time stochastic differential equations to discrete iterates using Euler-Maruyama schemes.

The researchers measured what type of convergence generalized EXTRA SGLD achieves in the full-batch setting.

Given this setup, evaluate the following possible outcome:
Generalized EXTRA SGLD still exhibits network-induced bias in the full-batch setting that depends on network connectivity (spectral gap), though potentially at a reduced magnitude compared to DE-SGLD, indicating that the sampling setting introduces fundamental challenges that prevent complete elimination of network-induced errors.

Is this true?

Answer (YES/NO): NO